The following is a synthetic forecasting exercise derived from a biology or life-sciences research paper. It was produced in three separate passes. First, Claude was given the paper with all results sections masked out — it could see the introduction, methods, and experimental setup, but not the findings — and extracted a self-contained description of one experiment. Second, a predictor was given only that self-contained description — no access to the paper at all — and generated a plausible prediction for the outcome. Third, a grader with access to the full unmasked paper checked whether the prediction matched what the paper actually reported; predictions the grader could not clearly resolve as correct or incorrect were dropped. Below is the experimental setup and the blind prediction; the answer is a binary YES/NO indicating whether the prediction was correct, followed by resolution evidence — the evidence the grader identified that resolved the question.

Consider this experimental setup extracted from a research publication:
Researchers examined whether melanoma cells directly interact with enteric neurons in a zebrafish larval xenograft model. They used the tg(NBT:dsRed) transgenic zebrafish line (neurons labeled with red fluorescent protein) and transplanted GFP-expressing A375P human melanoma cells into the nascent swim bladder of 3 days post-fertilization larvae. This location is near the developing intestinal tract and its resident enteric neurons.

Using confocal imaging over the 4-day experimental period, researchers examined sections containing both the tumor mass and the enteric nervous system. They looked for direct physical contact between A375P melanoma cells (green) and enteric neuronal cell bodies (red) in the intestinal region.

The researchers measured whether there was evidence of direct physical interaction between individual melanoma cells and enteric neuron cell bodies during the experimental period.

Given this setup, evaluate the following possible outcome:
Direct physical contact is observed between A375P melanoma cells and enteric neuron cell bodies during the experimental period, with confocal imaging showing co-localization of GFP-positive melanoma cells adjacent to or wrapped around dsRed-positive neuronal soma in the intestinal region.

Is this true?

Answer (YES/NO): YES